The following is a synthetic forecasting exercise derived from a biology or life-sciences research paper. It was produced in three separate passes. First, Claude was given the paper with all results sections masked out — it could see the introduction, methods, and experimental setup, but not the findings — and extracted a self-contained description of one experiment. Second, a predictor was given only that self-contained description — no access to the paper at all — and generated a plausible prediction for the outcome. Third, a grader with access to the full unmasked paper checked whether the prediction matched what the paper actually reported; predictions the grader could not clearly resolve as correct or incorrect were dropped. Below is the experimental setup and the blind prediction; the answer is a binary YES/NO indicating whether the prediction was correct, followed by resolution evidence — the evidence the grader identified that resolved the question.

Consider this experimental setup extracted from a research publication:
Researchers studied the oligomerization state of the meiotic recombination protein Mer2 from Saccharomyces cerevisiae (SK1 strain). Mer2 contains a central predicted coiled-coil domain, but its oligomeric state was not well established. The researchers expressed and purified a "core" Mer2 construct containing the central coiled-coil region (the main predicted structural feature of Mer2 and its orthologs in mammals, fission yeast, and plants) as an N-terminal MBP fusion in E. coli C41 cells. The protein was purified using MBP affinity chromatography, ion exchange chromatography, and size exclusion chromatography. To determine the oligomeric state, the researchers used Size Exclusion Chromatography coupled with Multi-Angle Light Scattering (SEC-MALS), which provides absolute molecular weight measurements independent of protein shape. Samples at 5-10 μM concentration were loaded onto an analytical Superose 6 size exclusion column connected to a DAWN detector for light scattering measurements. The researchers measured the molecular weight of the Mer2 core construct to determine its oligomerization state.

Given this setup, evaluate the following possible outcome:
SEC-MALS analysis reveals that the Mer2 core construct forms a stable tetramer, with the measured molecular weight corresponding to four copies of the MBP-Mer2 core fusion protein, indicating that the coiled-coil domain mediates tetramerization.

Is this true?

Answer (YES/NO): YES